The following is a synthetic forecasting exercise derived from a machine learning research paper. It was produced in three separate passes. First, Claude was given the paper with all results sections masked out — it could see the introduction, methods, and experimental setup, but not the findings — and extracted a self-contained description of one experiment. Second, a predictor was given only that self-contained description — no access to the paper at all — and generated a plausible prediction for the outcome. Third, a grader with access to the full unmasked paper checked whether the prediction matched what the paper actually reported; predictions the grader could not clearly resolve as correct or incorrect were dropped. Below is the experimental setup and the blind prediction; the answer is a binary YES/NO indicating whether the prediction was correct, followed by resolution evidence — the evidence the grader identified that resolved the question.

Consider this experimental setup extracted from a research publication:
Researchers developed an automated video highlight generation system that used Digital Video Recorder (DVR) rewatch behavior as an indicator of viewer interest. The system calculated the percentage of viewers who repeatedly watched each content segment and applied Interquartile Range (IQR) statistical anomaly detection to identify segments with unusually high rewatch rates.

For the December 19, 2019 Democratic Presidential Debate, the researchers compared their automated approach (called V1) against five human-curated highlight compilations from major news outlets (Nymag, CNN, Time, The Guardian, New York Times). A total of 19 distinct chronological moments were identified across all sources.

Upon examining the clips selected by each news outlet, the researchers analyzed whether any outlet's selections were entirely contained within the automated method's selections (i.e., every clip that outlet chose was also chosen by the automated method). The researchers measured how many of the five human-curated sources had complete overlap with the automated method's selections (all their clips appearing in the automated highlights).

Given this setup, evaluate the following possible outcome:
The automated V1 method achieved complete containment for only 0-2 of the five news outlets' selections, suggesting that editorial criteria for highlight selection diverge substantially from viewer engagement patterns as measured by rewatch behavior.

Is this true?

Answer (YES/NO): YES